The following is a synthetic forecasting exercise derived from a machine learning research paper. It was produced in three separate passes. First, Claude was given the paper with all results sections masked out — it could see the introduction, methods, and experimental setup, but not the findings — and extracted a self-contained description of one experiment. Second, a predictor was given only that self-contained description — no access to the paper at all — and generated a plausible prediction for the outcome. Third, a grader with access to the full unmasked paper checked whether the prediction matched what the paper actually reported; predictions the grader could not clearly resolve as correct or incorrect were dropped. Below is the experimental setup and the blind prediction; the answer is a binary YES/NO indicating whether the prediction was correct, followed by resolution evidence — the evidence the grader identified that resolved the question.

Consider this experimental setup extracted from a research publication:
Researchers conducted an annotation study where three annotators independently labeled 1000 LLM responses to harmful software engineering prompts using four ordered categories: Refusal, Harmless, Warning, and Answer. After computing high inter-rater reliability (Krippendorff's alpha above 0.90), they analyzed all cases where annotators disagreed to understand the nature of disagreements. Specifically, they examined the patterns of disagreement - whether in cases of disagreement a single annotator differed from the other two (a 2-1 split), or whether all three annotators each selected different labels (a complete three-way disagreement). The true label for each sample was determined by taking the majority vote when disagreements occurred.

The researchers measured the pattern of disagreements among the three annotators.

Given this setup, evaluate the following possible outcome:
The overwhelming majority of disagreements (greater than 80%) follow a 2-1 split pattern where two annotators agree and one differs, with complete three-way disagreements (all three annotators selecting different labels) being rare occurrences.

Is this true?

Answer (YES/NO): NO